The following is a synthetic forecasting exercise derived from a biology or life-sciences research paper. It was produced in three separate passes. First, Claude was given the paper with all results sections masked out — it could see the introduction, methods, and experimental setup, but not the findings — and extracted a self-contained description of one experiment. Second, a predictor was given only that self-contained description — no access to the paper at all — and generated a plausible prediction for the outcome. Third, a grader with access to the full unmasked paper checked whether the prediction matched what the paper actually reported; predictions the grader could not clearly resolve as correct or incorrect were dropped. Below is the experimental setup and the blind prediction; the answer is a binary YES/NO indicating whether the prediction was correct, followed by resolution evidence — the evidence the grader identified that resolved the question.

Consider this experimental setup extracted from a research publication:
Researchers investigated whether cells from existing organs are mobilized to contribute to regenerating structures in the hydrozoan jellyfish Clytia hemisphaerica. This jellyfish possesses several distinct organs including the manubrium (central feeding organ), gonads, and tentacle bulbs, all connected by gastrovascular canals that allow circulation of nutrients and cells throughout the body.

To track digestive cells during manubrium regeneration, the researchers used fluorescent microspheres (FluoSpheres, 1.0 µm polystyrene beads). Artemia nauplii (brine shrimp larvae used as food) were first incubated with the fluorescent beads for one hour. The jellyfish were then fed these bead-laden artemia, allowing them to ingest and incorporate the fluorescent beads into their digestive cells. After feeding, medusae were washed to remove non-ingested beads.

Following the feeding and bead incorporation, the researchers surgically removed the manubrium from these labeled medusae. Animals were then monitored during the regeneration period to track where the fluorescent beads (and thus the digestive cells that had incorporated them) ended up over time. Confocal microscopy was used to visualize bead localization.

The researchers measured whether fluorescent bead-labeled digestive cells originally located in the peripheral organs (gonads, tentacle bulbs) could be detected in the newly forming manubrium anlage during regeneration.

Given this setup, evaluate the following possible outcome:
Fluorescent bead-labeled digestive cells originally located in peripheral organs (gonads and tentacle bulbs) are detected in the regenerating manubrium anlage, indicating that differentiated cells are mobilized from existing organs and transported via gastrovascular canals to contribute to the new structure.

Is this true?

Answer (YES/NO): YES